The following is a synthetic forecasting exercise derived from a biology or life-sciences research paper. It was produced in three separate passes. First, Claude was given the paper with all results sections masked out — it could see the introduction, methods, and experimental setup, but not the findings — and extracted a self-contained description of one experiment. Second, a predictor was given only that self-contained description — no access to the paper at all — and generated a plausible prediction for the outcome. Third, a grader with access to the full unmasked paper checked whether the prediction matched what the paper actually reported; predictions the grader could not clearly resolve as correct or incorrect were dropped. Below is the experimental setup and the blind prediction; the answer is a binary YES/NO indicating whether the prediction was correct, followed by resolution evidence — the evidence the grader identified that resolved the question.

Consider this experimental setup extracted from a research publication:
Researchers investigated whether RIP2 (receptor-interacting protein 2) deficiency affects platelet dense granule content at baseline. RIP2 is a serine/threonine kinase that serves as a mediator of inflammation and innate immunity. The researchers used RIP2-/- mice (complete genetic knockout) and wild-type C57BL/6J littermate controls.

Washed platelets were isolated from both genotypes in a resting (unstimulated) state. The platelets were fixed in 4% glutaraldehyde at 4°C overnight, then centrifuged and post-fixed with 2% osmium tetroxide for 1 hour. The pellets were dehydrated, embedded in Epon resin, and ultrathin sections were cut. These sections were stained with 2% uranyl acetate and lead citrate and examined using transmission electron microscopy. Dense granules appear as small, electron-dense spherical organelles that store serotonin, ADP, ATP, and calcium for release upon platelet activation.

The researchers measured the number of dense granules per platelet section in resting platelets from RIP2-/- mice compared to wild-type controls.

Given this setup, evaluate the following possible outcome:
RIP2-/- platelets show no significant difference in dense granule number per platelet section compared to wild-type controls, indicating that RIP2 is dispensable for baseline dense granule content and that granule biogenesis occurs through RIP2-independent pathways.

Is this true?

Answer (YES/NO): YES